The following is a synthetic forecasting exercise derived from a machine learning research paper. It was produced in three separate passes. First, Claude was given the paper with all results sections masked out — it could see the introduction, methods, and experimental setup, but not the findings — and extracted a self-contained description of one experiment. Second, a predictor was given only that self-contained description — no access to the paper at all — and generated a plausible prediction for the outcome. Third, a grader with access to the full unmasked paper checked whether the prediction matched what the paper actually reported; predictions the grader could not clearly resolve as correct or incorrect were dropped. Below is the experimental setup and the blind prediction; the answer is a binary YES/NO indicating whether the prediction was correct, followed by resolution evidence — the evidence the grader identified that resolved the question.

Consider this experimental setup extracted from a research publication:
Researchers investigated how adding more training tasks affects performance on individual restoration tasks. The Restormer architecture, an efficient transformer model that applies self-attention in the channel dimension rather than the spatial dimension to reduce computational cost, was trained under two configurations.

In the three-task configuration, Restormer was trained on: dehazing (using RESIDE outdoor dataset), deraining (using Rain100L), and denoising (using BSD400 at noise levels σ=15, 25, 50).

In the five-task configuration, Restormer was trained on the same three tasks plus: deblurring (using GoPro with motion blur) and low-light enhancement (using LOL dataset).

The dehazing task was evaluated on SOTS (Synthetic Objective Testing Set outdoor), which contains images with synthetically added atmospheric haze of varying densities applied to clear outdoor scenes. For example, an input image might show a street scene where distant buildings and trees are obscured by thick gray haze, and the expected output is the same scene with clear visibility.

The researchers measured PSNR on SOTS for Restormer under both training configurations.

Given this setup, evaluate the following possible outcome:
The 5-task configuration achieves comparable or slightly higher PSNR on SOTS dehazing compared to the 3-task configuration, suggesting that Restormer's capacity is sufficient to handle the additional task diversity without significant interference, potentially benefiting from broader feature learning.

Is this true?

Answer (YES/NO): NO